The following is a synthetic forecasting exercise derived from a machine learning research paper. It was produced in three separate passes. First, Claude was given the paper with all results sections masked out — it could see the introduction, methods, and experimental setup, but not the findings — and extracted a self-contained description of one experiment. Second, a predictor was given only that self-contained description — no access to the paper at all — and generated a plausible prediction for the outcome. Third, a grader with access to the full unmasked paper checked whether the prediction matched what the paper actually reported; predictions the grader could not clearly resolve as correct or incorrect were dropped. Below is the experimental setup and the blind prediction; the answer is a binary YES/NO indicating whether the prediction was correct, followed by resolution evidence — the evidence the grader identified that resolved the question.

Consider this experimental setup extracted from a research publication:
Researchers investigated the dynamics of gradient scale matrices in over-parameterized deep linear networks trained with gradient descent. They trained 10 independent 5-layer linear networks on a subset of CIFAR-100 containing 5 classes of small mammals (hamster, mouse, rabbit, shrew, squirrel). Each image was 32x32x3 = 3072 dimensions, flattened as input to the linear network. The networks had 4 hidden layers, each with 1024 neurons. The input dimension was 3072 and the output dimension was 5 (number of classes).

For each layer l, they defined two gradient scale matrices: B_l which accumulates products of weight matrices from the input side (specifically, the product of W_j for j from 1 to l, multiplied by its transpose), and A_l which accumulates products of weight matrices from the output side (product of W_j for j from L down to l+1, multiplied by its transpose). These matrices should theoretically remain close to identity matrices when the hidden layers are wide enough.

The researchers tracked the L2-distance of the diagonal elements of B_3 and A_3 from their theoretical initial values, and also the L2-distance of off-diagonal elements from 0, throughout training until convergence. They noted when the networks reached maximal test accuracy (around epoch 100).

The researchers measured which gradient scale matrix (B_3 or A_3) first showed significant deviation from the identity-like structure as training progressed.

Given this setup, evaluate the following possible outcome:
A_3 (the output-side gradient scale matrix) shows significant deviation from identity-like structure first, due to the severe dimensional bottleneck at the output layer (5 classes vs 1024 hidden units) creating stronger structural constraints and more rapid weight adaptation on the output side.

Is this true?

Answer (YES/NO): YES